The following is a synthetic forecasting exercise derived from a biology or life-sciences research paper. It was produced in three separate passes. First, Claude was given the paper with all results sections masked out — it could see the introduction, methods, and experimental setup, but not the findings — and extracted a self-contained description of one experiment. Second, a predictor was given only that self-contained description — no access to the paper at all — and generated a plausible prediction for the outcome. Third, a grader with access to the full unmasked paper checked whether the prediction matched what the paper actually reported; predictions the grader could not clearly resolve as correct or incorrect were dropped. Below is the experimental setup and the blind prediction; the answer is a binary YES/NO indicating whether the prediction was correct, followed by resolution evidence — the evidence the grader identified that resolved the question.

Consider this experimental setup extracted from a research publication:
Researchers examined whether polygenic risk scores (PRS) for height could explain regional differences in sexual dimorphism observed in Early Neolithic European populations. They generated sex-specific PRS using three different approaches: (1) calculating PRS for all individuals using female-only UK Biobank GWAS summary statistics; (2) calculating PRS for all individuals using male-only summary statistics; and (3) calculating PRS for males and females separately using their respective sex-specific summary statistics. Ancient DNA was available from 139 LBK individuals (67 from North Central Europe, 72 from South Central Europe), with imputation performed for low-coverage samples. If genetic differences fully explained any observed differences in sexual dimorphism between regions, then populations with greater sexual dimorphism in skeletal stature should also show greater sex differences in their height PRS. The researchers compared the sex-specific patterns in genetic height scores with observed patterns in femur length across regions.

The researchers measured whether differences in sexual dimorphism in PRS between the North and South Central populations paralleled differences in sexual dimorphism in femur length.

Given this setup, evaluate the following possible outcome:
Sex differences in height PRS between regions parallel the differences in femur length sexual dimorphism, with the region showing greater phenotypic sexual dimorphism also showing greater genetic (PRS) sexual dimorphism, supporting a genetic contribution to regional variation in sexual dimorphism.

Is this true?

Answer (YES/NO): NO